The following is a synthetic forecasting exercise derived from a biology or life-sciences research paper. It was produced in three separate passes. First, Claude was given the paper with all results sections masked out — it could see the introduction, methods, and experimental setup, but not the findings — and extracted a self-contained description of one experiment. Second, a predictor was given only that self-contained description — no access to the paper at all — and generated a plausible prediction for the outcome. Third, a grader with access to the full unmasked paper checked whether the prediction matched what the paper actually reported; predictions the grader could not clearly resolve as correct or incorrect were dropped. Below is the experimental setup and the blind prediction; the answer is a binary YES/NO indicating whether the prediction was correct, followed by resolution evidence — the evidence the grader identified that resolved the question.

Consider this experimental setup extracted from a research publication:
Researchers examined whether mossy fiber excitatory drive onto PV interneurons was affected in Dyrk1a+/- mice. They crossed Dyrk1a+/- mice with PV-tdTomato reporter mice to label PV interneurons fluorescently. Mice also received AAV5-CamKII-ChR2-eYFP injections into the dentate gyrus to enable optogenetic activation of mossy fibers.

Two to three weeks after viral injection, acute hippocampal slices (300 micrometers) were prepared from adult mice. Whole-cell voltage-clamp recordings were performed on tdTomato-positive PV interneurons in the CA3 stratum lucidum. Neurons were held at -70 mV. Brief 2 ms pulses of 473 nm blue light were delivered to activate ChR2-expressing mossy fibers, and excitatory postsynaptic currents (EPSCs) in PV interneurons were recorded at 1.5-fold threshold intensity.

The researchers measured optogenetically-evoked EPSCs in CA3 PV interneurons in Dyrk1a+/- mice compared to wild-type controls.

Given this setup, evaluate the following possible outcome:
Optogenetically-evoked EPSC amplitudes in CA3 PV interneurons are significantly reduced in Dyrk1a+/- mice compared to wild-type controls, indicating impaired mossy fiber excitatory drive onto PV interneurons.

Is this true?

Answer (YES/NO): NO